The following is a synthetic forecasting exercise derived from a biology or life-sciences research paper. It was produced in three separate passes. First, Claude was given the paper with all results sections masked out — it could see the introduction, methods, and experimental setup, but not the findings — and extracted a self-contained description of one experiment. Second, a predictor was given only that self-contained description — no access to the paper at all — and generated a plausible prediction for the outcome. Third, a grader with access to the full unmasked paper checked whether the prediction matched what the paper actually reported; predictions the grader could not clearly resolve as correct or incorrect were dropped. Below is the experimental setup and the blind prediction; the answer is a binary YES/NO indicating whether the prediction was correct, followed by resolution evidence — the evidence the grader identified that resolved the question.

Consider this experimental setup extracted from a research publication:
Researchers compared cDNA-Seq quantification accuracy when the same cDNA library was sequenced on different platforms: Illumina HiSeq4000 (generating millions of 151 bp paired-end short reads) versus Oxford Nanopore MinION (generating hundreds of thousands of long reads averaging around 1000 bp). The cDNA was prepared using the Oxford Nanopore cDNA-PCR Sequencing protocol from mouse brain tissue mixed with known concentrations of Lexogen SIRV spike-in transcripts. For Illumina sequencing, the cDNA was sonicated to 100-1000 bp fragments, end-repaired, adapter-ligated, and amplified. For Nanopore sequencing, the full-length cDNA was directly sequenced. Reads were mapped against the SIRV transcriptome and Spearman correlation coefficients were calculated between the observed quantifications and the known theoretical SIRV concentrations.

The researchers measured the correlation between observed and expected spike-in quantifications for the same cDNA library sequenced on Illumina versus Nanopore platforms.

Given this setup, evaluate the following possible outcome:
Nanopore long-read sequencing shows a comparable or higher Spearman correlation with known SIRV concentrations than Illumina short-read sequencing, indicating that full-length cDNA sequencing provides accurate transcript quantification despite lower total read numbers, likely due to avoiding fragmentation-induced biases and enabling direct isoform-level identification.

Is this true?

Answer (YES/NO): YES